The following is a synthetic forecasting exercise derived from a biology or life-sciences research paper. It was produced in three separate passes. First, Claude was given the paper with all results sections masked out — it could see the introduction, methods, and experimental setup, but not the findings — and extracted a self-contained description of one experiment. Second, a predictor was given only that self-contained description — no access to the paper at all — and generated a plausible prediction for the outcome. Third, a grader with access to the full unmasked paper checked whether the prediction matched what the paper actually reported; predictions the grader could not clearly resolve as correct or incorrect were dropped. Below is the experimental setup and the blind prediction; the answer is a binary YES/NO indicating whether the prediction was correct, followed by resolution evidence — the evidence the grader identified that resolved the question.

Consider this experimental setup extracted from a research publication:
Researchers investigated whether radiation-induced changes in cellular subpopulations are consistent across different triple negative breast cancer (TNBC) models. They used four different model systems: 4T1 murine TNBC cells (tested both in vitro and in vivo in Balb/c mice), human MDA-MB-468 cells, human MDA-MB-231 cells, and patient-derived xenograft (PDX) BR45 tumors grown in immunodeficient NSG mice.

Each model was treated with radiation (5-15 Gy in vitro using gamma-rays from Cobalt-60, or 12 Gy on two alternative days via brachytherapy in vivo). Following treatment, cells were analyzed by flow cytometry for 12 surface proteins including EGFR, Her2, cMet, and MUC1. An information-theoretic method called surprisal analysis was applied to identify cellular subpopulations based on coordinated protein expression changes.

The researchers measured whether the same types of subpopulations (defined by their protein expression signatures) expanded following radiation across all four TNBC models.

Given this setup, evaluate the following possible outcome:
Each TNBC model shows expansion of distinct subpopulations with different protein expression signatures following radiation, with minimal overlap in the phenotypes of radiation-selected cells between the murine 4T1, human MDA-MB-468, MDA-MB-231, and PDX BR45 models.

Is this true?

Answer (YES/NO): NO